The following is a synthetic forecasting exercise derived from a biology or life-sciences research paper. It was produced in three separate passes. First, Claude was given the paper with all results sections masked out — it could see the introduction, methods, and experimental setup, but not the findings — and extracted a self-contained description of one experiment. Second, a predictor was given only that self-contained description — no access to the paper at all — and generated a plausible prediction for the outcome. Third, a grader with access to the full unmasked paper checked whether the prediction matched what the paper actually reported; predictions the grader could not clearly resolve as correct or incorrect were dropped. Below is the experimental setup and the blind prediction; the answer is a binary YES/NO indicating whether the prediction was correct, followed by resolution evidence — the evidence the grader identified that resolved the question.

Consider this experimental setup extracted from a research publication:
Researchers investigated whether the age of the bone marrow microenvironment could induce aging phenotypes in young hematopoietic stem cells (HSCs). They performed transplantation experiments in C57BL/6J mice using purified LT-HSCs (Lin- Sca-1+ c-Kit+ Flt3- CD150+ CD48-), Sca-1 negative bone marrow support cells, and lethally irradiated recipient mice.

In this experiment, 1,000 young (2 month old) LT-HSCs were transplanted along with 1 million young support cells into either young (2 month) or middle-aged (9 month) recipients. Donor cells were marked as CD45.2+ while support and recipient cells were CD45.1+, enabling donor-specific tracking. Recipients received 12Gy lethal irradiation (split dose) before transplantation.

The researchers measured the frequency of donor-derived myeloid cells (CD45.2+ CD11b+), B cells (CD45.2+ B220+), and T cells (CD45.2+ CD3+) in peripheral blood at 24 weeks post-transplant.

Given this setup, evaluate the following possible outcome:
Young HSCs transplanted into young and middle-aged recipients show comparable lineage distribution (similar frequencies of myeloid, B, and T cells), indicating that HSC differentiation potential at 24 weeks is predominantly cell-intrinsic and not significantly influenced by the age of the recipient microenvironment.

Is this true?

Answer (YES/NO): NO